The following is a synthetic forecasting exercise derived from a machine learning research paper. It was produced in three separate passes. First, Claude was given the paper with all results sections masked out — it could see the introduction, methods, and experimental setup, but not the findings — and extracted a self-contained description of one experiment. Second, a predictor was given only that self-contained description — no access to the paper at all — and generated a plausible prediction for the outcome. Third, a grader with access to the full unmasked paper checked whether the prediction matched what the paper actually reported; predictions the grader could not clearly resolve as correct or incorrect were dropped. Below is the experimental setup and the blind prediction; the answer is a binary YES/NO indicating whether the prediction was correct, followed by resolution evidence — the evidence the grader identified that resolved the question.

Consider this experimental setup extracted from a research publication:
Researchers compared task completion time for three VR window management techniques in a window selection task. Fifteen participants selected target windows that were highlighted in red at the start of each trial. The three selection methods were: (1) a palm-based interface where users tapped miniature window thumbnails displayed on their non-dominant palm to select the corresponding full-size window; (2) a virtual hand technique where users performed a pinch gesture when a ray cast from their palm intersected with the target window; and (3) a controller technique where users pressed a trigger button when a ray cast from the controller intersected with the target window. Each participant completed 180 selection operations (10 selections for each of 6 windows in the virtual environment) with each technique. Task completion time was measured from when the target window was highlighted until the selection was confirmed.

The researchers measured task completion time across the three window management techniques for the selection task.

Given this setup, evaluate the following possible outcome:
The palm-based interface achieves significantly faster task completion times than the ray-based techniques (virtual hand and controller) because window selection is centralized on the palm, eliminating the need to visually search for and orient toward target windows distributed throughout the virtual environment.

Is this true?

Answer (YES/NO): NO